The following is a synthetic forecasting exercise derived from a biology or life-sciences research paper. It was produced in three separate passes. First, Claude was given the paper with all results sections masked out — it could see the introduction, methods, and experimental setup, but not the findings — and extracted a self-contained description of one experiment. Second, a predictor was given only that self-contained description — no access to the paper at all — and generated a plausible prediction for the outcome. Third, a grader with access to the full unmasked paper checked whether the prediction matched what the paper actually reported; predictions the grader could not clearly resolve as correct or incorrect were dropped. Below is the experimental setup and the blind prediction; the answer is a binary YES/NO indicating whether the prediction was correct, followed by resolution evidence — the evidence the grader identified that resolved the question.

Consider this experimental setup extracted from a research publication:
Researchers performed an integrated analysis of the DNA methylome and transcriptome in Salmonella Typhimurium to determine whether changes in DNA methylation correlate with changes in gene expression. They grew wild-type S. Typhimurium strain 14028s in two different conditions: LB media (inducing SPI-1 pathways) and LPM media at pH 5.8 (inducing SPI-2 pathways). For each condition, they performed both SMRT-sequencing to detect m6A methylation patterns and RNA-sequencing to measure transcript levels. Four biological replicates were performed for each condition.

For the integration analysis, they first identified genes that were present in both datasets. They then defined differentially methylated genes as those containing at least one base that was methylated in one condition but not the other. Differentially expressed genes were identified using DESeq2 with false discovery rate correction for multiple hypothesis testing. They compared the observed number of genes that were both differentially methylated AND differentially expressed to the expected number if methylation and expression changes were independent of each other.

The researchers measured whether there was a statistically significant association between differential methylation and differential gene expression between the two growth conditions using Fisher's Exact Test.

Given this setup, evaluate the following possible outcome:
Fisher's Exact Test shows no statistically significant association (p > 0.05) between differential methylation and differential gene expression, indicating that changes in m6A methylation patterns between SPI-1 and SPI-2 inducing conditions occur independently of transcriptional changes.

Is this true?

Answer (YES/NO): YES